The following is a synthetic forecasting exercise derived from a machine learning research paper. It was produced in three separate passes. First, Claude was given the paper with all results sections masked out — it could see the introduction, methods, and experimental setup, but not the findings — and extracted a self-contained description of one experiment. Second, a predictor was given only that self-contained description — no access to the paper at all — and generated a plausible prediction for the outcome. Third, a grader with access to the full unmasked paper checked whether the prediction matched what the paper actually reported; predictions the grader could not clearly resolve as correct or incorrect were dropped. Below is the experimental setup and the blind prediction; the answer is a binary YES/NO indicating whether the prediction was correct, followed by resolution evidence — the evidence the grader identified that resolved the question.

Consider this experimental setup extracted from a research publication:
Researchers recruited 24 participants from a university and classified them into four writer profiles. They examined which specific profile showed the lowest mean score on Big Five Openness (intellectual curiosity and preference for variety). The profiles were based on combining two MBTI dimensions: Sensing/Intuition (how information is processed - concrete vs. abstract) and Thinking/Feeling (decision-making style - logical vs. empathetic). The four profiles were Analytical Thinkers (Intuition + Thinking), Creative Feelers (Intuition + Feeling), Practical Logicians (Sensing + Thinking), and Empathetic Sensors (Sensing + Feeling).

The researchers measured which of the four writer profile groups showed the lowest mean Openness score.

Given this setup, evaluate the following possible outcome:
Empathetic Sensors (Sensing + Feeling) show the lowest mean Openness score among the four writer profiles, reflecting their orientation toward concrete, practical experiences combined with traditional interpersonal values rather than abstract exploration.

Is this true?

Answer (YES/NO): NO